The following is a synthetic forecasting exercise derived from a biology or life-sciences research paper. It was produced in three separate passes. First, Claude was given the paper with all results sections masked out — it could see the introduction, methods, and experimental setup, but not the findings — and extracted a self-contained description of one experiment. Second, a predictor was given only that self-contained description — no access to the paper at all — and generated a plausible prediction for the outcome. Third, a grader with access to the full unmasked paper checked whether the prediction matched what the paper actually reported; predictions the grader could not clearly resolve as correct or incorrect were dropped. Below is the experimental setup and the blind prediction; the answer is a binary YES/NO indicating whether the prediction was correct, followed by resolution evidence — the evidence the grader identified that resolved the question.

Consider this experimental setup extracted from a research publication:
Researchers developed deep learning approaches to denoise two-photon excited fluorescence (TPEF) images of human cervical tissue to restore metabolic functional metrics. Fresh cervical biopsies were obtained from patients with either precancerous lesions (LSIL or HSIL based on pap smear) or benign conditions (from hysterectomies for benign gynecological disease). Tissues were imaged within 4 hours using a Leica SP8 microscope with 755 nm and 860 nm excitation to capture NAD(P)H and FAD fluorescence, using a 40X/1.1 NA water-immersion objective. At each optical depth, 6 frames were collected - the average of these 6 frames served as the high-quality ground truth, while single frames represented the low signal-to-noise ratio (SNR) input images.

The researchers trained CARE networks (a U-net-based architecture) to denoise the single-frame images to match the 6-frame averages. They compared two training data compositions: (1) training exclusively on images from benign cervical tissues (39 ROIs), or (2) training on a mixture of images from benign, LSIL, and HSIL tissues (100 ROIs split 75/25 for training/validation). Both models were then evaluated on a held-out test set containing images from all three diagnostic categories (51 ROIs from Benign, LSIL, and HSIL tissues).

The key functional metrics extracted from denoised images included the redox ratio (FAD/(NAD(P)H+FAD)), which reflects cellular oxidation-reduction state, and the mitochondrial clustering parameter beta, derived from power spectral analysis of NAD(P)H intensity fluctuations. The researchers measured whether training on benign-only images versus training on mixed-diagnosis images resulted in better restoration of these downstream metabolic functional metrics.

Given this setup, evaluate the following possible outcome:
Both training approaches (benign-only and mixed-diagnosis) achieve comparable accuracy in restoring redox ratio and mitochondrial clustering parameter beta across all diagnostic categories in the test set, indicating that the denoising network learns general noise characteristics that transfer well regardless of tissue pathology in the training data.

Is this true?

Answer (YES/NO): YES